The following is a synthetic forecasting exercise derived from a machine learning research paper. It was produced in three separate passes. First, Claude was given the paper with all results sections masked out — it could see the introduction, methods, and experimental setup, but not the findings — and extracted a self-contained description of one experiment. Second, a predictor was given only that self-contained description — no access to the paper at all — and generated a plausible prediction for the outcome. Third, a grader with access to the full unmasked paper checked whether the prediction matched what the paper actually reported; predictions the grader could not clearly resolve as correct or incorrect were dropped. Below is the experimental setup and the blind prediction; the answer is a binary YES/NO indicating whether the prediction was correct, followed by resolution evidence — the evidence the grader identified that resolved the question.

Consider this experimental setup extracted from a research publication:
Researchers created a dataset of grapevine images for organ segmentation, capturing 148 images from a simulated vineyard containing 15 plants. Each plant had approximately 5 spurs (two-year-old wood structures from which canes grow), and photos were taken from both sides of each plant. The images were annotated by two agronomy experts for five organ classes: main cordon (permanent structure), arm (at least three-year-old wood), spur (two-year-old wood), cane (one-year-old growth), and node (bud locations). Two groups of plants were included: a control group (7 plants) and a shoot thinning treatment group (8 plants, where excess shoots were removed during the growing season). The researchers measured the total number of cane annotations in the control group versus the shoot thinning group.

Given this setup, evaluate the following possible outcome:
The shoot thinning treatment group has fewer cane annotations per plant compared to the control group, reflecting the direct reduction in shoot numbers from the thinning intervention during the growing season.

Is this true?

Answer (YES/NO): YES